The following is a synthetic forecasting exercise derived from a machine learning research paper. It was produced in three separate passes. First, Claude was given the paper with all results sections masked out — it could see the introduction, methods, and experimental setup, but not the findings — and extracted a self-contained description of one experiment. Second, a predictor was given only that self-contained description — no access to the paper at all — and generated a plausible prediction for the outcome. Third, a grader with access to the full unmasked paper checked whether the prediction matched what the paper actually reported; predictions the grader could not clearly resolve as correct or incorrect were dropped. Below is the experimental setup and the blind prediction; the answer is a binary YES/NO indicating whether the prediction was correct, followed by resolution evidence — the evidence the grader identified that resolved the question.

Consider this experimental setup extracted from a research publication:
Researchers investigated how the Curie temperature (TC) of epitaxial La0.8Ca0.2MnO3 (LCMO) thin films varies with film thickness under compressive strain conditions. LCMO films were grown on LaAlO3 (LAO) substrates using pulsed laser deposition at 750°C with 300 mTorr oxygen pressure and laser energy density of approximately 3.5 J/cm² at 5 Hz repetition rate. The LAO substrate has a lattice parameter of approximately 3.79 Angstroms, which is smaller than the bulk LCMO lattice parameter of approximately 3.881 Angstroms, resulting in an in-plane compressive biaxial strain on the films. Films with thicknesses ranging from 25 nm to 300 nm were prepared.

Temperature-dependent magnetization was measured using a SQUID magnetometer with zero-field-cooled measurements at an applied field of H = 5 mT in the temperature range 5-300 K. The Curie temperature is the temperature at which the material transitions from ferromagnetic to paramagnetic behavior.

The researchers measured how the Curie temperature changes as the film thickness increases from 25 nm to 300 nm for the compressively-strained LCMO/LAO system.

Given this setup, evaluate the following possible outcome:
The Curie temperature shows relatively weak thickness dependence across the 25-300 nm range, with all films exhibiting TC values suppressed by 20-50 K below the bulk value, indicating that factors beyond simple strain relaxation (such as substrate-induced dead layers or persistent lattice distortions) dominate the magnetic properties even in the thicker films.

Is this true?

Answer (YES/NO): NO